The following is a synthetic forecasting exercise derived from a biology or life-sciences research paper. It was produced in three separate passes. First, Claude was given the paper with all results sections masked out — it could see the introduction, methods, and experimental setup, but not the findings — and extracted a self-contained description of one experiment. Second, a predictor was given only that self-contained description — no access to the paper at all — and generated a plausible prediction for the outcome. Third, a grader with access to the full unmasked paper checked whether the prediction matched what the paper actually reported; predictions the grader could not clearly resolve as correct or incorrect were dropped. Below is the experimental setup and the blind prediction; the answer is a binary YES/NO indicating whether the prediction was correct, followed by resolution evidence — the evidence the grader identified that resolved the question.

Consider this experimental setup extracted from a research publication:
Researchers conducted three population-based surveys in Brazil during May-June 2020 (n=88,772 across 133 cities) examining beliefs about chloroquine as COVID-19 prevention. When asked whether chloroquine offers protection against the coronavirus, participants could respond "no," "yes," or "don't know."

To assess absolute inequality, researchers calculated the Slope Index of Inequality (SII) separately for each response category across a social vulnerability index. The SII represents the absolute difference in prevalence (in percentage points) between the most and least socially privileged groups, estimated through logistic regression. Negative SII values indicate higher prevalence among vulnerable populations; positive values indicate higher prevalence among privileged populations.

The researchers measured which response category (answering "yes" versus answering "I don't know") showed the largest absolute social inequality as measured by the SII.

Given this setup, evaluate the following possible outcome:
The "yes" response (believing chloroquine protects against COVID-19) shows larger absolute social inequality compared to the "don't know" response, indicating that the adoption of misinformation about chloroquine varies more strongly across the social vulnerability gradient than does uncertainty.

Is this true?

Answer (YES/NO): NO